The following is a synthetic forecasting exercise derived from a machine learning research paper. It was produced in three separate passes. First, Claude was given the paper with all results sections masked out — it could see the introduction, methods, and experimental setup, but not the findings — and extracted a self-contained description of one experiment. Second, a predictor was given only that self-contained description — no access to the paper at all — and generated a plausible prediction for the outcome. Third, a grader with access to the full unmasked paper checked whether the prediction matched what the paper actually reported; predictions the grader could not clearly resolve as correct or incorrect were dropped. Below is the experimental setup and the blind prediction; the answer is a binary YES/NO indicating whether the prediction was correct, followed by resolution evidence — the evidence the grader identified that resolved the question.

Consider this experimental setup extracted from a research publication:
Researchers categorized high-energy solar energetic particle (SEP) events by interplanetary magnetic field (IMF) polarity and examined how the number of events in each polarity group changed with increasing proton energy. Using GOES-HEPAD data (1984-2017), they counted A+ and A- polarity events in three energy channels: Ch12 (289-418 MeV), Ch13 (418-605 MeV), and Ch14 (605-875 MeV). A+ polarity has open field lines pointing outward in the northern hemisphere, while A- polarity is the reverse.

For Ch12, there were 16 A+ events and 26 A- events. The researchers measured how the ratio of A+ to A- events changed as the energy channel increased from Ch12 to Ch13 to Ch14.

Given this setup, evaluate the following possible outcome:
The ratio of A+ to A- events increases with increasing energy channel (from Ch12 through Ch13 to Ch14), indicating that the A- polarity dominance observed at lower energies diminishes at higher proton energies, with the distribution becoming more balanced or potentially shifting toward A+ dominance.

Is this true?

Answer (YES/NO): NO